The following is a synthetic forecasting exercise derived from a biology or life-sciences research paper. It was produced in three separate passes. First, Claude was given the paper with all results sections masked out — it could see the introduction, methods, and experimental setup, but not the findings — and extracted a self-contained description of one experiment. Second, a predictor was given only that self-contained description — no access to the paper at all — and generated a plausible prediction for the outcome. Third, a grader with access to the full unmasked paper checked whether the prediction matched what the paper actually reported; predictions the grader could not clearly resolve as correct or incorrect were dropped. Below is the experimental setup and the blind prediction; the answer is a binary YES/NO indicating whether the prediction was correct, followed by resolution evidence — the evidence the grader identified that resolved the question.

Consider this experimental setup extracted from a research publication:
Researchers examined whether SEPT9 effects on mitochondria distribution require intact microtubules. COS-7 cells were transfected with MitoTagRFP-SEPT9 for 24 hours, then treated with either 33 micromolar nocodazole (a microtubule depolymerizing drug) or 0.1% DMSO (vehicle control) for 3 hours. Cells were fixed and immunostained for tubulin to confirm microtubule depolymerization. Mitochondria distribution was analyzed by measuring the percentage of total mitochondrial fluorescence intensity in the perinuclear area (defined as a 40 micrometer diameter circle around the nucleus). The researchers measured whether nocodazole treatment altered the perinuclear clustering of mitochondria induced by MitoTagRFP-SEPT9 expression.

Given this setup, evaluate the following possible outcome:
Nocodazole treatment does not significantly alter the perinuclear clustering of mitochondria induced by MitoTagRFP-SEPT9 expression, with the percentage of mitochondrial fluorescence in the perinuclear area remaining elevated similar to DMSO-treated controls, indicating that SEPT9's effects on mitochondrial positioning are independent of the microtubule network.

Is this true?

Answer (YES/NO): NO